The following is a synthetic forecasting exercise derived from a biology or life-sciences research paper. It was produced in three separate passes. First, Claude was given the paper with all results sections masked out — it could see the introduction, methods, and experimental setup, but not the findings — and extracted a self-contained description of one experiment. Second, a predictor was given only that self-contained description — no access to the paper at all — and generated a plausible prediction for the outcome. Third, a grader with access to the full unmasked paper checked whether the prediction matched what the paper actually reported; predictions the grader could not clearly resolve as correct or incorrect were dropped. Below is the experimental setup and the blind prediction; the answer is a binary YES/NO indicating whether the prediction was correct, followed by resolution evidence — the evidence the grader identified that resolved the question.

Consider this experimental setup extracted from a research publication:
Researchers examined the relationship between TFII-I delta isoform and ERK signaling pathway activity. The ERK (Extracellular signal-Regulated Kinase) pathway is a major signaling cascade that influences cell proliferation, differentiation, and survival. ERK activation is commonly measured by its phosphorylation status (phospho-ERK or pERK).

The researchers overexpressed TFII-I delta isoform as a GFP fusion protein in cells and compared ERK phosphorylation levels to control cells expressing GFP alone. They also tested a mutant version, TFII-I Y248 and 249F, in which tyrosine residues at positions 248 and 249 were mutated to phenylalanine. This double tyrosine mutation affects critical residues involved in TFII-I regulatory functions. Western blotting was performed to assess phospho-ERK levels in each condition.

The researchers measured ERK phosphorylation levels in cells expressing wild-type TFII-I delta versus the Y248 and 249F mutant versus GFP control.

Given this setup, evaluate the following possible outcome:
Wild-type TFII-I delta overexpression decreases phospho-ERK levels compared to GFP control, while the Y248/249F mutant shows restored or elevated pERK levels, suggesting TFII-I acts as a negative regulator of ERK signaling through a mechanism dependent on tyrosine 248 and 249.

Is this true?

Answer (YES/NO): NO